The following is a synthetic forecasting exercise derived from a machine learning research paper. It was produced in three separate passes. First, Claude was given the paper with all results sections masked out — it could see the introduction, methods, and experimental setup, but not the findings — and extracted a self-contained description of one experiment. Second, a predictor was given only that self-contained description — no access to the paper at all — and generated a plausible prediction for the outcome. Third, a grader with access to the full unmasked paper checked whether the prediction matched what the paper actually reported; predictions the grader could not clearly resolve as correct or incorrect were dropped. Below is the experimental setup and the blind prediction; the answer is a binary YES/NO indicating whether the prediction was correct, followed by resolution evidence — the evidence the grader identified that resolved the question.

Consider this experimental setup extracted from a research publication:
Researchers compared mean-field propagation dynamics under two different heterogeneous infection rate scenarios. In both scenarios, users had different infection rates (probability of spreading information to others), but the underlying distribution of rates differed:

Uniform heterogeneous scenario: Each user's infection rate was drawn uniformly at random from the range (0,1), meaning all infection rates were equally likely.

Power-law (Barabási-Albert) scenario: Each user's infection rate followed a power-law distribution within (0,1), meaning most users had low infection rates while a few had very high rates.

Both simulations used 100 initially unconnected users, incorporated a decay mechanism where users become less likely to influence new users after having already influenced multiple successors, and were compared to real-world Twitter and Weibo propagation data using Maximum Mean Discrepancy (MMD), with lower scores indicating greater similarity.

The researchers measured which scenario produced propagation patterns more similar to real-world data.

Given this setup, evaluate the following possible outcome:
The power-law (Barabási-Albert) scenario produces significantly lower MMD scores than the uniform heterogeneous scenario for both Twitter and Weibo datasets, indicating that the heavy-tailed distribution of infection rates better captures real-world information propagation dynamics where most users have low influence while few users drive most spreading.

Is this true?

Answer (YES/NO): NO